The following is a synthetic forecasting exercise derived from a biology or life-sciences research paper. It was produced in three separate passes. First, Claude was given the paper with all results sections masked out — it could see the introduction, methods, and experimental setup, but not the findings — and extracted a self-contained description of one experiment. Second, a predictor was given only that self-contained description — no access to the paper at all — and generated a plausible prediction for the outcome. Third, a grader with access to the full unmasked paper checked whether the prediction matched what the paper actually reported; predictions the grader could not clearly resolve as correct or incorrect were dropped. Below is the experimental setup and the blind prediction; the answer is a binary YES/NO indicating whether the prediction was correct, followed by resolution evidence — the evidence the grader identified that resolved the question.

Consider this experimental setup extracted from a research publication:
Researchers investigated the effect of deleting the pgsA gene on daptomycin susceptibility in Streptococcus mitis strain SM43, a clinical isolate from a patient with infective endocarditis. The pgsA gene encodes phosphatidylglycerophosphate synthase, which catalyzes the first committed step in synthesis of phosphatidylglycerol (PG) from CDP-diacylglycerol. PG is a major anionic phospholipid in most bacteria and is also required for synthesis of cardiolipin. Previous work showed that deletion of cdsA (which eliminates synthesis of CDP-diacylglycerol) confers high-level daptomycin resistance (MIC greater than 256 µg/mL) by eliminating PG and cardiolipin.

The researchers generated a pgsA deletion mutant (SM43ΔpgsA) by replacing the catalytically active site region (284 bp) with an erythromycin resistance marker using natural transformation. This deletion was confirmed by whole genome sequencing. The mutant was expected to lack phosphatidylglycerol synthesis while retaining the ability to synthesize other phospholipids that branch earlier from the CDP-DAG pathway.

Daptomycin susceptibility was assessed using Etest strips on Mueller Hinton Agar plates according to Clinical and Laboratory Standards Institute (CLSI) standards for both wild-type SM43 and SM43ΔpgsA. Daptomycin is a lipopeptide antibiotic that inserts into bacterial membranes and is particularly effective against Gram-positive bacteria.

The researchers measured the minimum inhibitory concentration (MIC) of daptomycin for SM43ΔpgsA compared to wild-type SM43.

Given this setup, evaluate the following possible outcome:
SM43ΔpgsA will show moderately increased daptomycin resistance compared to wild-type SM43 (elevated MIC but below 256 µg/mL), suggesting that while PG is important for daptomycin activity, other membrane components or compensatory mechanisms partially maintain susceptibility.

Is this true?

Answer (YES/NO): NO